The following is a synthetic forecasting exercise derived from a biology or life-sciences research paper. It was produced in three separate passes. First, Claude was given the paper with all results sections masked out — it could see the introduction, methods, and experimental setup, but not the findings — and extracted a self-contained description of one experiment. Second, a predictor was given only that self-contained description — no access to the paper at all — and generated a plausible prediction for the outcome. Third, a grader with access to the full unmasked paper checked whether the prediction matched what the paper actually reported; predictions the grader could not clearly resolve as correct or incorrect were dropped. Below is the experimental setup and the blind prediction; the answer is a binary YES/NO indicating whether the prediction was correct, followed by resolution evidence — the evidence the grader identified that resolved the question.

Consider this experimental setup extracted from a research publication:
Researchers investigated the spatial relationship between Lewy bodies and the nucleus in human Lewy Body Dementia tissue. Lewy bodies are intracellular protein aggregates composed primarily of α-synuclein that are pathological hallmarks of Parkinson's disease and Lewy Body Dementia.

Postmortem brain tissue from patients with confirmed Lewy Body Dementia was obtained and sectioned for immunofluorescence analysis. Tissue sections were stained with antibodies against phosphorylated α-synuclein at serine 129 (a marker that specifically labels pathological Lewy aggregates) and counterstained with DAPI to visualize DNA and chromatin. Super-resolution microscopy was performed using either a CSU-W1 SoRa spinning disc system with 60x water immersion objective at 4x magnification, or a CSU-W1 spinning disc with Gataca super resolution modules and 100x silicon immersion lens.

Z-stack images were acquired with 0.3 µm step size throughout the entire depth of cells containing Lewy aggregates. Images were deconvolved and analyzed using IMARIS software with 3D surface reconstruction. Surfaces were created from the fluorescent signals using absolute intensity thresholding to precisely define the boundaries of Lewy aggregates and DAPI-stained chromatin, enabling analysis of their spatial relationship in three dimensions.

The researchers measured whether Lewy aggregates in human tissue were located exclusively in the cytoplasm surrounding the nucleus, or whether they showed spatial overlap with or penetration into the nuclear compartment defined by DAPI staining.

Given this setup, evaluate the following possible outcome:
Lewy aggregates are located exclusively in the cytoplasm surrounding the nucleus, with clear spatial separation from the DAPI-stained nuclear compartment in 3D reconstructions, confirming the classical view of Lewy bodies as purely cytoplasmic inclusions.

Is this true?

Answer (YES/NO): NO